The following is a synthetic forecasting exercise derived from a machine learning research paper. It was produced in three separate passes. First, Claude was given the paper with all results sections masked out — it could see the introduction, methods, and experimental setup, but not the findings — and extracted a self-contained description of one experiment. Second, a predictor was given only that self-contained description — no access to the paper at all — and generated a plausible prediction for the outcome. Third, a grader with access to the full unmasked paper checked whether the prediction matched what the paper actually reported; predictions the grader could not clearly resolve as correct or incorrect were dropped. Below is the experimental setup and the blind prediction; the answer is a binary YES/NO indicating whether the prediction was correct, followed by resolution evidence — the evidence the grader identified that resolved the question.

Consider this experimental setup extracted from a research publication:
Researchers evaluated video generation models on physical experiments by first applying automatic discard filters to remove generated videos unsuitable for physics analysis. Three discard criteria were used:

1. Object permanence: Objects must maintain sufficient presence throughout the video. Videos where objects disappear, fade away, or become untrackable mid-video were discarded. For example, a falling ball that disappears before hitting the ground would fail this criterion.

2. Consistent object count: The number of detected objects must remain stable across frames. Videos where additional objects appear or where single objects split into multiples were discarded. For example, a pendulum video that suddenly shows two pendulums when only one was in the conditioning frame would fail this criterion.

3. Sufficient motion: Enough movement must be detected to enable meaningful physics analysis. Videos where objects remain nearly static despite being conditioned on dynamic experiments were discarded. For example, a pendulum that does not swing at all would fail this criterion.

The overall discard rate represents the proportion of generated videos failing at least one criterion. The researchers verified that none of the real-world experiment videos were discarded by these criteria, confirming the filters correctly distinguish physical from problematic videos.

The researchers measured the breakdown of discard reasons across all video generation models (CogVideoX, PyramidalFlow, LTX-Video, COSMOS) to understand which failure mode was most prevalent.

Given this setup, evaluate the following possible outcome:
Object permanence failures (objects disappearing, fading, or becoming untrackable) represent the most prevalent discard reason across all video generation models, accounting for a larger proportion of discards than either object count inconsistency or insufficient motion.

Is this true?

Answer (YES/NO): NO